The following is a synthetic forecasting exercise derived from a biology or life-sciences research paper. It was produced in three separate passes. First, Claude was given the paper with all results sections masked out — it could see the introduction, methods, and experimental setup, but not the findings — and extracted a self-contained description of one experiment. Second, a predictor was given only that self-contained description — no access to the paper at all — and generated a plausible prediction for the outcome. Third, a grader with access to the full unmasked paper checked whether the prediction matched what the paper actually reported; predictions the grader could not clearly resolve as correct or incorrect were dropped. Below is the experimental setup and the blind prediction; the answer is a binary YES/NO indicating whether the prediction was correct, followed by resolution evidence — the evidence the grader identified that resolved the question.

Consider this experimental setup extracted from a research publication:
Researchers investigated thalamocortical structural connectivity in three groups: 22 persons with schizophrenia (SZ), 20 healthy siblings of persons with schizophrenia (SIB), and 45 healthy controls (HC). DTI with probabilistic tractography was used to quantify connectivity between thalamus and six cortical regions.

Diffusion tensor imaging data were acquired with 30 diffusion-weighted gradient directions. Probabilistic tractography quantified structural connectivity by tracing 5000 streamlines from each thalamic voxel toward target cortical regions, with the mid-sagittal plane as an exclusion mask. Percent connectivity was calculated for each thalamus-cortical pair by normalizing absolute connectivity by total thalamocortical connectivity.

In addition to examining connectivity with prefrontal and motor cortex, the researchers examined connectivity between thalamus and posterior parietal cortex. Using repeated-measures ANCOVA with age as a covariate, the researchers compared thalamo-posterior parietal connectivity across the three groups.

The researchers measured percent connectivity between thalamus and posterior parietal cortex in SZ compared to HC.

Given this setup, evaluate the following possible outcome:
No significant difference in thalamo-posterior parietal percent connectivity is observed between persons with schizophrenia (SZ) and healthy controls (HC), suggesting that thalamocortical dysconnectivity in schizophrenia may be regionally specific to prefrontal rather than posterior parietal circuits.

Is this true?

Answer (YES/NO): YES